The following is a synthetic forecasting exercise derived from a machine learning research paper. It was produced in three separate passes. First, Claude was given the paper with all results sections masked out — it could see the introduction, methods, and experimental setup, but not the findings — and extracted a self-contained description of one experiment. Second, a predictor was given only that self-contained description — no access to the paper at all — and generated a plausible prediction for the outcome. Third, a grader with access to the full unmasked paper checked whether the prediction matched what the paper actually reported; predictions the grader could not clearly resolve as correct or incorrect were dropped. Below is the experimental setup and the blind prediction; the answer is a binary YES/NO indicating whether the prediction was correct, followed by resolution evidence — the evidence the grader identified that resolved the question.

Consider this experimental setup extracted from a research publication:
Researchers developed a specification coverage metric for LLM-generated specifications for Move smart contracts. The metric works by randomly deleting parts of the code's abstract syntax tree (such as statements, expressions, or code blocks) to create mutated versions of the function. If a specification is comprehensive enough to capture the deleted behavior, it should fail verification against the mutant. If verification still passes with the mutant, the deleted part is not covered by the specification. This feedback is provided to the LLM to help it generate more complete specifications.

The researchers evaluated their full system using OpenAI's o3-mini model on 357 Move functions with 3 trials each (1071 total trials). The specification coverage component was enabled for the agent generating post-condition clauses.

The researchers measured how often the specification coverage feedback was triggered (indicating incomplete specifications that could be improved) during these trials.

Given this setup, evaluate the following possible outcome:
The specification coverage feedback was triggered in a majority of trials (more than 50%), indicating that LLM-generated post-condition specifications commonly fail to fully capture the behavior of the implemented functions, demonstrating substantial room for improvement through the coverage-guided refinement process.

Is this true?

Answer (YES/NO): NO